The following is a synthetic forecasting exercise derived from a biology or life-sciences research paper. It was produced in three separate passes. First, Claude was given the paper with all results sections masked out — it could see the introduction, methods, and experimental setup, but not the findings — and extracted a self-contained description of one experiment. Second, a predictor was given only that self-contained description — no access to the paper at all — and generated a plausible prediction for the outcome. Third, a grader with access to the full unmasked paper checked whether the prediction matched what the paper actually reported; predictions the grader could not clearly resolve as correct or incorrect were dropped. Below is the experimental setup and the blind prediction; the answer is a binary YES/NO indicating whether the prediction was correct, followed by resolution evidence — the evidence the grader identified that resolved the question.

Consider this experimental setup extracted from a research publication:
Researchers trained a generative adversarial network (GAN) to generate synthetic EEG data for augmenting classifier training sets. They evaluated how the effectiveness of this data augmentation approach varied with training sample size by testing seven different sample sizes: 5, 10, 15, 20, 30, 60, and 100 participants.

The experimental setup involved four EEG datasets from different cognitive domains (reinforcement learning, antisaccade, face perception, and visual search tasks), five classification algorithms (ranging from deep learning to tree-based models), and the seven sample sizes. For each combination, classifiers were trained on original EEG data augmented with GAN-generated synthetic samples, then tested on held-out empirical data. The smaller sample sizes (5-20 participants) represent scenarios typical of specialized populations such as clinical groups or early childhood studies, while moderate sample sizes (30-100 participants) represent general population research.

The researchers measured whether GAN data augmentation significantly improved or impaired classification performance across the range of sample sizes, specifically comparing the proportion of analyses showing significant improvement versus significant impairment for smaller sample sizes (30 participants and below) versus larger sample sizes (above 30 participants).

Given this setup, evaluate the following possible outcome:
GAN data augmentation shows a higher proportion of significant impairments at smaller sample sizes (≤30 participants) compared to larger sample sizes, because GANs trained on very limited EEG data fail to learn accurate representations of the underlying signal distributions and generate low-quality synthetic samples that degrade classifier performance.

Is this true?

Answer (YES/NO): NO